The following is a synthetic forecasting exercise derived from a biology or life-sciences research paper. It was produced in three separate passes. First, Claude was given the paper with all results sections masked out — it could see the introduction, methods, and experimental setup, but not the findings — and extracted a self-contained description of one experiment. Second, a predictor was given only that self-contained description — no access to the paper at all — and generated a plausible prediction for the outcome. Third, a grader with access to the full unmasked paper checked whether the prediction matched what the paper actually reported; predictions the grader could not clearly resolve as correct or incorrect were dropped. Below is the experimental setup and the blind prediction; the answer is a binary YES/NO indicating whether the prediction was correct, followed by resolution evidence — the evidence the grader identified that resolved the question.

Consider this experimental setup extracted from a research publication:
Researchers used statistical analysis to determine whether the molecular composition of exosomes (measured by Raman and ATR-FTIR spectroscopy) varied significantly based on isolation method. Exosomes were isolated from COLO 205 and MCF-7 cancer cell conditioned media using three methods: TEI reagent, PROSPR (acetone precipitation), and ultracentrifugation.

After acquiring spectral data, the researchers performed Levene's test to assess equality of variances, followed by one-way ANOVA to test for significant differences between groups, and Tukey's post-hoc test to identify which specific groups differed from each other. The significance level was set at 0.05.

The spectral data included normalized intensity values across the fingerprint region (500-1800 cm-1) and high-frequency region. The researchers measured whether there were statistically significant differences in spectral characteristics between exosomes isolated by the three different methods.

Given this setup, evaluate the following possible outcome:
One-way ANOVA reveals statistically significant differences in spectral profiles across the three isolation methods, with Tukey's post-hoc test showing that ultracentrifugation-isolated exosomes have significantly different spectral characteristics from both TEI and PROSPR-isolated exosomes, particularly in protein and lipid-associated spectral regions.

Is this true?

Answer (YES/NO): NO